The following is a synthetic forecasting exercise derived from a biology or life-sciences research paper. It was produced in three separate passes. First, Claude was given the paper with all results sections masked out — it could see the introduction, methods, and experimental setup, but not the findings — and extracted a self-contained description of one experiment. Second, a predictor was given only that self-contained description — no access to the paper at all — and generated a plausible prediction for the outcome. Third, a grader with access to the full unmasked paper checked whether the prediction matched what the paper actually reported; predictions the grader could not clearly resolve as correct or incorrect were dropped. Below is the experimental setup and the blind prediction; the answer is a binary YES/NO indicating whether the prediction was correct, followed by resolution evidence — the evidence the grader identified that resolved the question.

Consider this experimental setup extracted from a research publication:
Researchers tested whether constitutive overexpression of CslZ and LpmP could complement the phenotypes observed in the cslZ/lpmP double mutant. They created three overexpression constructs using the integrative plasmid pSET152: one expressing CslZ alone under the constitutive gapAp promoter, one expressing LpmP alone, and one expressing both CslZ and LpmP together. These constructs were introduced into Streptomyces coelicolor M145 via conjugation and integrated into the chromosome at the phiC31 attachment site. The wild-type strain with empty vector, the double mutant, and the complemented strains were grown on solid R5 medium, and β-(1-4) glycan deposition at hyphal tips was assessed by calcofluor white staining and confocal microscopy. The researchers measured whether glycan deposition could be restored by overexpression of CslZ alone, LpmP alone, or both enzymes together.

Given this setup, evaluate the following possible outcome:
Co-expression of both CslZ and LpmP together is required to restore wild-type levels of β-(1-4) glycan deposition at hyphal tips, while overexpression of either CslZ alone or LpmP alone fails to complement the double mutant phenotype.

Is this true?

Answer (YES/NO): NO